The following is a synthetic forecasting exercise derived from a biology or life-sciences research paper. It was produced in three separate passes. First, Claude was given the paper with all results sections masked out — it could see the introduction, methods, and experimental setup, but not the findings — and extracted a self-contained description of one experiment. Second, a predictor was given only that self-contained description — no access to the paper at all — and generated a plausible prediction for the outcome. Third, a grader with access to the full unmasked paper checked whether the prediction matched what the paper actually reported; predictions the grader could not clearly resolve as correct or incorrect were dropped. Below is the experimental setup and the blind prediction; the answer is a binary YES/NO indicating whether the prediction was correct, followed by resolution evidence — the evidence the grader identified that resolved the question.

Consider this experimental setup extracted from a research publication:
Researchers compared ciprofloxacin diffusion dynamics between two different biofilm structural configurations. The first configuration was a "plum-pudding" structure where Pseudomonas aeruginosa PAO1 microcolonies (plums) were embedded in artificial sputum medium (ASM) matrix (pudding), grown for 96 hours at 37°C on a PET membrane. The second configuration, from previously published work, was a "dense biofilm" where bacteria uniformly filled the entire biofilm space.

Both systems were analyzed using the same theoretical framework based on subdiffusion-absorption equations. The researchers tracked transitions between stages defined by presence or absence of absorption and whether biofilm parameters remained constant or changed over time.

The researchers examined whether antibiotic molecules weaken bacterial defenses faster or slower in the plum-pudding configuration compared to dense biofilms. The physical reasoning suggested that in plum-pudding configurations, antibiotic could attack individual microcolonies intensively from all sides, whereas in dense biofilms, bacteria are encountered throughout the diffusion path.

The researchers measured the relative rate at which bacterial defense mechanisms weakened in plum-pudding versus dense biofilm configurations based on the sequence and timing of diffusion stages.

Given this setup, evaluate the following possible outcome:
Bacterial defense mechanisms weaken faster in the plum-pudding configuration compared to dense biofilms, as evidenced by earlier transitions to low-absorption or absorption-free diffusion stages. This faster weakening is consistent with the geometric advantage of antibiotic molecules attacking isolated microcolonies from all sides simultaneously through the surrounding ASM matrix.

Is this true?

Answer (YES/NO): YES